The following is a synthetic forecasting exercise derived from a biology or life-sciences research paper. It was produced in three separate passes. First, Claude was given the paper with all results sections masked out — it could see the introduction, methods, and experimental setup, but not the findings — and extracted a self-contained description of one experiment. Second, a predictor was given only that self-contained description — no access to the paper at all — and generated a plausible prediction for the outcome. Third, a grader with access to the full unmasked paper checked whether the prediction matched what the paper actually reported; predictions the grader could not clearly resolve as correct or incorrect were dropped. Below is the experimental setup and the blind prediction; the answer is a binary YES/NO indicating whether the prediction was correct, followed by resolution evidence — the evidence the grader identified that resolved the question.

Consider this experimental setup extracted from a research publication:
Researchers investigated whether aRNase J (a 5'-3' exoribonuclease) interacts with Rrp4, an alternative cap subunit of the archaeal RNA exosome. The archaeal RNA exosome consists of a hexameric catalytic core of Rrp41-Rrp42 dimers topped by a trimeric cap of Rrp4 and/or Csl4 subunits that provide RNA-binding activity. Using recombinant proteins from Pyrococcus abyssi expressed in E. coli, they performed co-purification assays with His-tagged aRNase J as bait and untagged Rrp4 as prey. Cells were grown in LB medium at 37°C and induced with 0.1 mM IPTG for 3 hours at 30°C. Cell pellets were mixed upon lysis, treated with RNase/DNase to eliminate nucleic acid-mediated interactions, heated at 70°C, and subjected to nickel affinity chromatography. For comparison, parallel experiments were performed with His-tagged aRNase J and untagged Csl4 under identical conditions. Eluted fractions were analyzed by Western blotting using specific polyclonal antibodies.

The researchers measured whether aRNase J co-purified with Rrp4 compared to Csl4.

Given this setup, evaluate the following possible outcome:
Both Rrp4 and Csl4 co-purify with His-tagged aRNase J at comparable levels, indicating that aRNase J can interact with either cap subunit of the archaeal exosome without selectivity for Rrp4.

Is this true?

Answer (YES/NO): NO